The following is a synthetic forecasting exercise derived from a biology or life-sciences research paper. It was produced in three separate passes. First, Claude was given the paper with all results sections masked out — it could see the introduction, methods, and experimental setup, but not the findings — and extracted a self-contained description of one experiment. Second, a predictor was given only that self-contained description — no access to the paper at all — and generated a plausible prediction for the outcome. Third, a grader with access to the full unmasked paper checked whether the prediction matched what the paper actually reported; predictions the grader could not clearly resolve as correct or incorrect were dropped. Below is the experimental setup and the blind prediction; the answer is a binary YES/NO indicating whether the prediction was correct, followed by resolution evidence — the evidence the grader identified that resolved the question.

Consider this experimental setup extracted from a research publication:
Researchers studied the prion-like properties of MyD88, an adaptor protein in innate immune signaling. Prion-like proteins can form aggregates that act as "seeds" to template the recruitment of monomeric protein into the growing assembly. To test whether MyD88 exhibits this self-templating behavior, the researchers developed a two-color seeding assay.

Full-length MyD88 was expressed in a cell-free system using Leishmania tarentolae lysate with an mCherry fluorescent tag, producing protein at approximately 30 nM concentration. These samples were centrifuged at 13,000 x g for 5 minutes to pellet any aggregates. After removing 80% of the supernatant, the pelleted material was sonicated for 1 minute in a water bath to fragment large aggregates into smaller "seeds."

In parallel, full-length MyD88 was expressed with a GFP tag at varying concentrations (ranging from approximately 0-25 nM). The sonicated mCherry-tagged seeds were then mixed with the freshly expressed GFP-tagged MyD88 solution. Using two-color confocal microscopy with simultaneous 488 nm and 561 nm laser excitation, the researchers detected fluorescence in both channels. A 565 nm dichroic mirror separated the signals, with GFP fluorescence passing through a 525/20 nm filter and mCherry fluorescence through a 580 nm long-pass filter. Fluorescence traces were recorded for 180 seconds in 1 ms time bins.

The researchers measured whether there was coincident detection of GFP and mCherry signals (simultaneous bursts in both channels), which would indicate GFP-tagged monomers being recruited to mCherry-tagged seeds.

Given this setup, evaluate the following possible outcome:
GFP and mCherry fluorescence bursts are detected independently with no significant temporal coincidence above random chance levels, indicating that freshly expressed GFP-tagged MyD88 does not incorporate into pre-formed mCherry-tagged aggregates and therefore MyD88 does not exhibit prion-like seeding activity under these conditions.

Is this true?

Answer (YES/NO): NO